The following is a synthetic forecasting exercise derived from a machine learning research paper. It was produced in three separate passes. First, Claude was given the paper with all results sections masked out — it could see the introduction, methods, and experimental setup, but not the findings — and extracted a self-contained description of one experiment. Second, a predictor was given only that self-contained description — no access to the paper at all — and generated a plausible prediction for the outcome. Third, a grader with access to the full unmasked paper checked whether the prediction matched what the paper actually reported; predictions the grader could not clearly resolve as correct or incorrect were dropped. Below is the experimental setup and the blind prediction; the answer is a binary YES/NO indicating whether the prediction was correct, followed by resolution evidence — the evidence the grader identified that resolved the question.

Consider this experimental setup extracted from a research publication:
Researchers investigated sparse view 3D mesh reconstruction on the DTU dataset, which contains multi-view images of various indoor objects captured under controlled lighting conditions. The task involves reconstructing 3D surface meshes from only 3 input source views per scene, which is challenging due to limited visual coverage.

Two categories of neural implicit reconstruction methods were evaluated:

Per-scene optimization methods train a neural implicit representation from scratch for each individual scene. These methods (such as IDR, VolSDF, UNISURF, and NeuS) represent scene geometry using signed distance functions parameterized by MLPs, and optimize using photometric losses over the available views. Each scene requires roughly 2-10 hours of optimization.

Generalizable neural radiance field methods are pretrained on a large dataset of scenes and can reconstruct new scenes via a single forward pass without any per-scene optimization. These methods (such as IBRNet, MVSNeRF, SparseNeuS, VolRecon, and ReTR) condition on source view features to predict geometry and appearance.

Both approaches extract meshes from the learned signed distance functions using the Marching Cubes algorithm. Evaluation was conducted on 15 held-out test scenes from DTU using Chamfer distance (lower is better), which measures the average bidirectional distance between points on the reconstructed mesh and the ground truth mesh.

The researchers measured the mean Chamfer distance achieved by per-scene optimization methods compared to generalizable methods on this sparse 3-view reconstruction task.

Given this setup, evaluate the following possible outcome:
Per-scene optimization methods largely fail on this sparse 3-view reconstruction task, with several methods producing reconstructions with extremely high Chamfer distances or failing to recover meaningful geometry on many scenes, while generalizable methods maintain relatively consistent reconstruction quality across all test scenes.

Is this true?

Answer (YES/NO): NO